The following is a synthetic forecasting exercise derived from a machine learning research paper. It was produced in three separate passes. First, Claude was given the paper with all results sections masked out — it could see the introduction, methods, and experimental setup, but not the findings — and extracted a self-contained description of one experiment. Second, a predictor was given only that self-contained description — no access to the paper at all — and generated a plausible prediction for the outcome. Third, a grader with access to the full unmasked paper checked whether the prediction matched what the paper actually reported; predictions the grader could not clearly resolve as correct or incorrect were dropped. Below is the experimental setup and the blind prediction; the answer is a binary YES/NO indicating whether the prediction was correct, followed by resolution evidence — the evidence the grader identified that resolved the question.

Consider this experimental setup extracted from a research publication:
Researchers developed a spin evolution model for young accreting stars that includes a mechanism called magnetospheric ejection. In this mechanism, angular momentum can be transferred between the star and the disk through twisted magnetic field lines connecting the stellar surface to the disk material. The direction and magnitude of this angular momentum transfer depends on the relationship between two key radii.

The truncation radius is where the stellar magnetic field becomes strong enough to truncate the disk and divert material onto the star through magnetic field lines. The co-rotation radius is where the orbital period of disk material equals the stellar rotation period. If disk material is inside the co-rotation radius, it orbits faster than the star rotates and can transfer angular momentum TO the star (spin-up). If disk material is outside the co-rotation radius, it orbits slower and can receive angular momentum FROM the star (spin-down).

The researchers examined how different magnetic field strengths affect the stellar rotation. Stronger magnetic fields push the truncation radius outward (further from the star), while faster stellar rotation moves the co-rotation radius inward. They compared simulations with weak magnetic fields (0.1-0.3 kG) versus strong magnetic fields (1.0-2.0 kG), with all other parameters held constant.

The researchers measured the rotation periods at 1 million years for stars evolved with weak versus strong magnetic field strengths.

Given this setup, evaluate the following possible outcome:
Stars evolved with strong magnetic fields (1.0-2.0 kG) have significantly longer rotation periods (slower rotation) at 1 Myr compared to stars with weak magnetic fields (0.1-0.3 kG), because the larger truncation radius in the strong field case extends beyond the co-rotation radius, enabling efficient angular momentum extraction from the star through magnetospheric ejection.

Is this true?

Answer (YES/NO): NO